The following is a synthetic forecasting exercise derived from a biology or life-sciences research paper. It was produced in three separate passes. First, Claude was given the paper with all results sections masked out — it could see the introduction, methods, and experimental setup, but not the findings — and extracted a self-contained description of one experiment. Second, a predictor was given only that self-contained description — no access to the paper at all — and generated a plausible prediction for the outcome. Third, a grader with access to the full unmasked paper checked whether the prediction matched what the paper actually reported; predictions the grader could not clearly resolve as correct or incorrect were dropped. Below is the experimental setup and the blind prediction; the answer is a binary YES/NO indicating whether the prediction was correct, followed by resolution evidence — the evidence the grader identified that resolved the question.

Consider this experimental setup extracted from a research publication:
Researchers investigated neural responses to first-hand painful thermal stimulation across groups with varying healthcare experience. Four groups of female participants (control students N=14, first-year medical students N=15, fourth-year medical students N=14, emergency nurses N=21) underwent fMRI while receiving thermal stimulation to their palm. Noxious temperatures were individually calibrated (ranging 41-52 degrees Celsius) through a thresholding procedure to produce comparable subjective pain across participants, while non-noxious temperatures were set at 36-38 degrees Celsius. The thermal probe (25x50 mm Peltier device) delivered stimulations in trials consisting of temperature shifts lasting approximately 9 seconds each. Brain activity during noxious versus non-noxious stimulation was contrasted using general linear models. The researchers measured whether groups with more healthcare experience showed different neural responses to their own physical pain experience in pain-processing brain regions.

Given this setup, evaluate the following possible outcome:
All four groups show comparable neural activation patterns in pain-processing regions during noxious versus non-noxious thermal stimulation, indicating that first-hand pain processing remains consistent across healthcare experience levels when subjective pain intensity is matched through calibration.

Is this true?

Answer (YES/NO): YES